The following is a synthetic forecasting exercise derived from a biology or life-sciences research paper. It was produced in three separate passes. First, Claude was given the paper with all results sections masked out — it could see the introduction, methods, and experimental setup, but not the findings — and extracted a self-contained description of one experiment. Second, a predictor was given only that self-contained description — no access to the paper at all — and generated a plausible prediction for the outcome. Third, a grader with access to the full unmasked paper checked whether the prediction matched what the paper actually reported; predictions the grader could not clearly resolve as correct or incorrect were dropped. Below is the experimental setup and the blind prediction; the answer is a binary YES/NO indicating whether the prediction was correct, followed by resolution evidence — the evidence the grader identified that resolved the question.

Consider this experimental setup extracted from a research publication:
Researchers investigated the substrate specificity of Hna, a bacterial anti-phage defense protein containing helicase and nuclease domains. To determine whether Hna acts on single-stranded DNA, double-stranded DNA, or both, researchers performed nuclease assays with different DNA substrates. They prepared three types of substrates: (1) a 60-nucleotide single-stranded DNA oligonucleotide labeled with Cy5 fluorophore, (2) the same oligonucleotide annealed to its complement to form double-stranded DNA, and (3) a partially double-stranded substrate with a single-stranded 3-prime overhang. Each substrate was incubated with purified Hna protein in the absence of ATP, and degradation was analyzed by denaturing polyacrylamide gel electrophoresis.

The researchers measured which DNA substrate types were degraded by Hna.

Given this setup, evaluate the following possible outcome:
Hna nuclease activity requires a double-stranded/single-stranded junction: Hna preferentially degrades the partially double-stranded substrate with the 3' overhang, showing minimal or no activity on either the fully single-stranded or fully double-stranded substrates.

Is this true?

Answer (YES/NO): NO